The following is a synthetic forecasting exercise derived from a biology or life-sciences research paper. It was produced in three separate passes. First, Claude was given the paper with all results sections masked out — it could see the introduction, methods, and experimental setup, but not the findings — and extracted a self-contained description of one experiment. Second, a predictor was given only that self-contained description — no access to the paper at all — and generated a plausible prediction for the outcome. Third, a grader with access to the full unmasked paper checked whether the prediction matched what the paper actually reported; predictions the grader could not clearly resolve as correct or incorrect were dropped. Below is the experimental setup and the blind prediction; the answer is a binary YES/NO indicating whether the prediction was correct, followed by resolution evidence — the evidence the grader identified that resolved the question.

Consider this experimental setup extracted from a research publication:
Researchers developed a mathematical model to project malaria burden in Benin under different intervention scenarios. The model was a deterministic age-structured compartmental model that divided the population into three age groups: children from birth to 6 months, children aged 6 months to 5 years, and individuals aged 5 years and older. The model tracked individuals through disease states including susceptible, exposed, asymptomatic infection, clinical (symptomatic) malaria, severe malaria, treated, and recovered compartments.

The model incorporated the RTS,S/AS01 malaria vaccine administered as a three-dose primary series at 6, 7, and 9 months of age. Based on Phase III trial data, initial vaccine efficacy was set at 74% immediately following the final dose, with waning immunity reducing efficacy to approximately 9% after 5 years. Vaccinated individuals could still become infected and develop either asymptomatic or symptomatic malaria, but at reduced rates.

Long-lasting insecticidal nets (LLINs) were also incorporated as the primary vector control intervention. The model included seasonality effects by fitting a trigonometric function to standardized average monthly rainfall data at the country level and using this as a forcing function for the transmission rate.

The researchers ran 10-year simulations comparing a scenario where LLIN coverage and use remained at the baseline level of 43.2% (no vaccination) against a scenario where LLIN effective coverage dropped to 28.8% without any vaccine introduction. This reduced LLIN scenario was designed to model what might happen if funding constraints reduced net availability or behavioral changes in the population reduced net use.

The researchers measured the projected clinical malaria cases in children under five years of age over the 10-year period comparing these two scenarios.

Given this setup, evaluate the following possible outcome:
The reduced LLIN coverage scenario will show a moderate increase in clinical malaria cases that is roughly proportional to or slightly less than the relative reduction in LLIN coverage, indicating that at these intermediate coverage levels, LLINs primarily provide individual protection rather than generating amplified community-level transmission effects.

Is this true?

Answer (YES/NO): NO